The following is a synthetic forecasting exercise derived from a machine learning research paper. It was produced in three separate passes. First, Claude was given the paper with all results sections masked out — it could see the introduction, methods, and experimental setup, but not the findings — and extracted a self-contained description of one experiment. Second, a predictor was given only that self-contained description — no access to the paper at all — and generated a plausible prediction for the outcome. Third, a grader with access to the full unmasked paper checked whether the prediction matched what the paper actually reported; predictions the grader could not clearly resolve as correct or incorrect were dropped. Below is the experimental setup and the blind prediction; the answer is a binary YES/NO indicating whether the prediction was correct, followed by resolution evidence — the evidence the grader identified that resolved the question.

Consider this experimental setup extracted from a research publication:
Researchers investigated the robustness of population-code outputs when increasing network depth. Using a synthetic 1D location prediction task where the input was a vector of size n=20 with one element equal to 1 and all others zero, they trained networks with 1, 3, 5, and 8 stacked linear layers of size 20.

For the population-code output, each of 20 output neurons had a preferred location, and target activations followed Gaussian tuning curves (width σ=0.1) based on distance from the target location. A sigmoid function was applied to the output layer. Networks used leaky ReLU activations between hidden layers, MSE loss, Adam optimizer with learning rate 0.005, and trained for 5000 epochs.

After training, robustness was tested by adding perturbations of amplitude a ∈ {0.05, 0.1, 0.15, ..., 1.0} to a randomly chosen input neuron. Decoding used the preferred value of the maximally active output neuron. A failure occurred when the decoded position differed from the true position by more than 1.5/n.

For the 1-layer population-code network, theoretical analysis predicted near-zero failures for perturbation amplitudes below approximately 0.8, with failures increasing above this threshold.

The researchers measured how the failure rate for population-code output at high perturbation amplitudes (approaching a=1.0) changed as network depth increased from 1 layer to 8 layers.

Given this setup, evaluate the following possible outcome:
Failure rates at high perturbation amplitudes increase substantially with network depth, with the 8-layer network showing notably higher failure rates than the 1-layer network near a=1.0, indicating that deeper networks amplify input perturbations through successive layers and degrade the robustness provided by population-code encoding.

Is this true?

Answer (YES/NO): NO